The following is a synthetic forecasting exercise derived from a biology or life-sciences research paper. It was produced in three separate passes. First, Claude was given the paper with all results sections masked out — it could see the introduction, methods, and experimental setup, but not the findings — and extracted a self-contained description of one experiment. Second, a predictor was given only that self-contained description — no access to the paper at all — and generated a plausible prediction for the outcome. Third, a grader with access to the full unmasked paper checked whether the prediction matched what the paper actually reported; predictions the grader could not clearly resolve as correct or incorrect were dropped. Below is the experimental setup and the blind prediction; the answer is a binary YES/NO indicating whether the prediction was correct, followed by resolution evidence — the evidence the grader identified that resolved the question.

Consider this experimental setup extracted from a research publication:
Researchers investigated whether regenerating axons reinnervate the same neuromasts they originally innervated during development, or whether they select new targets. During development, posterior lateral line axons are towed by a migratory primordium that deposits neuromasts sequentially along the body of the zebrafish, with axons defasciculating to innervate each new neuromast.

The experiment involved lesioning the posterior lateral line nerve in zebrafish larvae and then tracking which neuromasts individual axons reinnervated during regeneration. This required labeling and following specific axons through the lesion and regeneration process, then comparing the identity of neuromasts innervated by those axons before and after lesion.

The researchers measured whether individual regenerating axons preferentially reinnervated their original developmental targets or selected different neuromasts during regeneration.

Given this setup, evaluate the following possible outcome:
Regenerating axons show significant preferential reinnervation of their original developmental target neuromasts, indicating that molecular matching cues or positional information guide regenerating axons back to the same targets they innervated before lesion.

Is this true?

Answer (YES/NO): NO